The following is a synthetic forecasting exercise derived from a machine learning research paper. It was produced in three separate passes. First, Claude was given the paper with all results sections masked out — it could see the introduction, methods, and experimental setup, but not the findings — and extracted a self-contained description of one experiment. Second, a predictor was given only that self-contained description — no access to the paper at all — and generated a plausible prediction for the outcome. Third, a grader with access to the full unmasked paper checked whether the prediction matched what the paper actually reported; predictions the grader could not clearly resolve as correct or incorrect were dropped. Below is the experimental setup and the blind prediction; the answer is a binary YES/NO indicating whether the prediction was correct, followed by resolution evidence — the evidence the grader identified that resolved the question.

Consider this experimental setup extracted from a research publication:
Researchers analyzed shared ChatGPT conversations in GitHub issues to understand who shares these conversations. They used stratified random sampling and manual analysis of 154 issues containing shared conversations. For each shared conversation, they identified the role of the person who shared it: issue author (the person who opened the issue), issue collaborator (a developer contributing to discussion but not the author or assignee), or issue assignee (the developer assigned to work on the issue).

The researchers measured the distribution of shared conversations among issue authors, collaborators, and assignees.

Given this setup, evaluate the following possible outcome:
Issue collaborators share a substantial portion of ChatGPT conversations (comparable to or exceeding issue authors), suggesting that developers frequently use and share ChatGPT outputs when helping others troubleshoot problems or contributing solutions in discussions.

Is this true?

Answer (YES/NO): NO